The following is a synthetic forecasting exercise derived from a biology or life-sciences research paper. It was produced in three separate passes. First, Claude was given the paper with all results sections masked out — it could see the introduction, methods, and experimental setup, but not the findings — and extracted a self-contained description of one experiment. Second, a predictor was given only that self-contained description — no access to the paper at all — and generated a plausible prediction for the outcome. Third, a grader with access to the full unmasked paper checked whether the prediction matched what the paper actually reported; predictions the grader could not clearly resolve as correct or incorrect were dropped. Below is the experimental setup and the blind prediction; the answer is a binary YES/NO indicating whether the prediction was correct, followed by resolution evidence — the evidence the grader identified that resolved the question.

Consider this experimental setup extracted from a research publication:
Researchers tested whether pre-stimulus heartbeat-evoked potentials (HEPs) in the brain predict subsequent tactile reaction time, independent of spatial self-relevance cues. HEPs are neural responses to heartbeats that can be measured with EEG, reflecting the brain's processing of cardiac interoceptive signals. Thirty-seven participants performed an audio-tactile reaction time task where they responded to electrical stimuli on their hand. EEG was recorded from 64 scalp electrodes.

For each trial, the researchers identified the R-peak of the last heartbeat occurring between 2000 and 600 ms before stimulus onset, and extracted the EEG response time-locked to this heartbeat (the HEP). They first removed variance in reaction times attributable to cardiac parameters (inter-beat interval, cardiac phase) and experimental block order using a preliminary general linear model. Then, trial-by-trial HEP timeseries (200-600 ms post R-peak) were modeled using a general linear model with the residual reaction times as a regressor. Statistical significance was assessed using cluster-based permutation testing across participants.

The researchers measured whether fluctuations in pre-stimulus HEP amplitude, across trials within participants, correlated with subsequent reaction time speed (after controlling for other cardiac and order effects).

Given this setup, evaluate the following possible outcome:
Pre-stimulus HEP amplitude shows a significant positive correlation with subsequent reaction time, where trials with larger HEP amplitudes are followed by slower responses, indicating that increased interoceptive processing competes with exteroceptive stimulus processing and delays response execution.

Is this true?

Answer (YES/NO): YES